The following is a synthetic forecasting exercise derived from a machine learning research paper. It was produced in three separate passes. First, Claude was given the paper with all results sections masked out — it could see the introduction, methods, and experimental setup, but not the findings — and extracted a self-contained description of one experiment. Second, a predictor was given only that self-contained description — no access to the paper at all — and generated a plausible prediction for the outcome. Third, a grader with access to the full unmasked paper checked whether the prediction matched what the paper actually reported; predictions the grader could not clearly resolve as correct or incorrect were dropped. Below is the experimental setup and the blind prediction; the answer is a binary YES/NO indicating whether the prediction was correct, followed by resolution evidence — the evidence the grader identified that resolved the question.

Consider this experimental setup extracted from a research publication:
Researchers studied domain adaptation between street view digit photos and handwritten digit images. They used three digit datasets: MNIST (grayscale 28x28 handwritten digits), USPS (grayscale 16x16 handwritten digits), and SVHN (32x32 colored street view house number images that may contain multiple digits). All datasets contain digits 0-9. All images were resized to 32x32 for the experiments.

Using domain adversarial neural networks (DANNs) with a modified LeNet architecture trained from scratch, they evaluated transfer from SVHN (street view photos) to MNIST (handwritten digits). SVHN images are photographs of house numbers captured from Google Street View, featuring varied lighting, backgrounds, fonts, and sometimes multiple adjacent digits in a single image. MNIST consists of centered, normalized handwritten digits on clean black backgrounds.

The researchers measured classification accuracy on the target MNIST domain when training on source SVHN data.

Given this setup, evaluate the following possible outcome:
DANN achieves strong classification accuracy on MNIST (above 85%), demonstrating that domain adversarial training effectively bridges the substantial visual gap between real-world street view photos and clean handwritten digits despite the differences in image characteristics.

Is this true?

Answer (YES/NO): NO